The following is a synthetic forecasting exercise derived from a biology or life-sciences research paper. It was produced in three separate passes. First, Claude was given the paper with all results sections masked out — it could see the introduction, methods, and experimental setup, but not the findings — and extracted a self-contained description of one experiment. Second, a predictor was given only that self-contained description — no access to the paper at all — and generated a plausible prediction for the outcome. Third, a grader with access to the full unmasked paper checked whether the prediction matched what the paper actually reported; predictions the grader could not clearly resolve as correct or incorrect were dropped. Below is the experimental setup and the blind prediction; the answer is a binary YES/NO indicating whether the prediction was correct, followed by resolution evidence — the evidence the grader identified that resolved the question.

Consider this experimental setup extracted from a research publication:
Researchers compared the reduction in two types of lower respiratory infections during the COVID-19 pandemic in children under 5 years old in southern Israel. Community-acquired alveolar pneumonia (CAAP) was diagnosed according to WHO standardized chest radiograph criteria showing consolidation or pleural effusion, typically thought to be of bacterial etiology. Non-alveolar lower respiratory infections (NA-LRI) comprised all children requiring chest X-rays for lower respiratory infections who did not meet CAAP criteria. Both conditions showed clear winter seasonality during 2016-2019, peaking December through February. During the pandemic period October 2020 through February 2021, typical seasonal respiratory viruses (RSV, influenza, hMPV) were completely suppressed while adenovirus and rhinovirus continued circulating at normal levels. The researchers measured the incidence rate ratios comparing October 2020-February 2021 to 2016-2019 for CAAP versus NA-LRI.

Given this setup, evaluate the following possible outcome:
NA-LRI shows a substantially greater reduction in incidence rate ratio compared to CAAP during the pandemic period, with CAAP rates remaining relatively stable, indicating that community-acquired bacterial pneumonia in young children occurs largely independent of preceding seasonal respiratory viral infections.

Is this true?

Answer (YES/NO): NO